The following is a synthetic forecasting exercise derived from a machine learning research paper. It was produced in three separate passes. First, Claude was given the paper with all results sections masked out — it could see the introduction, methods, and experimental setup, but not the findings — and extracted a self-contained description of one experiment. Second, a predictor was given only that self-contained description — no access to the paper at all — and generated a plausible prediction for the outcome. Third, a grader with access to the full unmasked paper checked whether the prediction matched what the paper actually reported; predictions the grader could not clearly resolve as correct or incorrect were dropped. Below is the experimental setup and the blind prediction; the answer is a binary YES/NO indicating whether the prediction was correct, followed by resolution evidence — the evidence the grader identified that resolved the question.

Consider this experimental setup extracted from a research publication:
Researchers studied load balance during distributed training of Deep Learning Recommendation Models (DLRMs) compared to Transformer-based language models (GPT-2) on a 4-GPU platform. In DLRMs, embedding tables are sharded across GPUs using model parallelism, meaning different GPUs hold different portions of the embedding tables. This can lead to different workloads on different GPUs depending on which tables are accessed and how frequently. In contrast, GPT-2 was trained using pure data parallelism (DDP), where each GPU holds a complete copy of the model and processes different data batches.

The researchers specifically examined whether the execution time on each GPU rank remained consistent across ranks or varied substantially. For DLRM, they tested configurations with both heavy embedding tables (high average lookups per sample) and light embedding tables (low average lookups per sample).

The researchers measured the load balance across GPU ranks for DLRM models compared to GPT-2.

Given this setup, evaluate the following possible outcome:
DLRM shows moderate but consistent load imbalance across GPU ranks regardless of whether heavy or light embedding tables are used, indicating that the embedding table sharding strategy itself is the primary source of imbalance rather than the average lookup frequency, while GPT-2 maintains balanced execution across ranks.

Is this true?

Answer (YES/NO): NO